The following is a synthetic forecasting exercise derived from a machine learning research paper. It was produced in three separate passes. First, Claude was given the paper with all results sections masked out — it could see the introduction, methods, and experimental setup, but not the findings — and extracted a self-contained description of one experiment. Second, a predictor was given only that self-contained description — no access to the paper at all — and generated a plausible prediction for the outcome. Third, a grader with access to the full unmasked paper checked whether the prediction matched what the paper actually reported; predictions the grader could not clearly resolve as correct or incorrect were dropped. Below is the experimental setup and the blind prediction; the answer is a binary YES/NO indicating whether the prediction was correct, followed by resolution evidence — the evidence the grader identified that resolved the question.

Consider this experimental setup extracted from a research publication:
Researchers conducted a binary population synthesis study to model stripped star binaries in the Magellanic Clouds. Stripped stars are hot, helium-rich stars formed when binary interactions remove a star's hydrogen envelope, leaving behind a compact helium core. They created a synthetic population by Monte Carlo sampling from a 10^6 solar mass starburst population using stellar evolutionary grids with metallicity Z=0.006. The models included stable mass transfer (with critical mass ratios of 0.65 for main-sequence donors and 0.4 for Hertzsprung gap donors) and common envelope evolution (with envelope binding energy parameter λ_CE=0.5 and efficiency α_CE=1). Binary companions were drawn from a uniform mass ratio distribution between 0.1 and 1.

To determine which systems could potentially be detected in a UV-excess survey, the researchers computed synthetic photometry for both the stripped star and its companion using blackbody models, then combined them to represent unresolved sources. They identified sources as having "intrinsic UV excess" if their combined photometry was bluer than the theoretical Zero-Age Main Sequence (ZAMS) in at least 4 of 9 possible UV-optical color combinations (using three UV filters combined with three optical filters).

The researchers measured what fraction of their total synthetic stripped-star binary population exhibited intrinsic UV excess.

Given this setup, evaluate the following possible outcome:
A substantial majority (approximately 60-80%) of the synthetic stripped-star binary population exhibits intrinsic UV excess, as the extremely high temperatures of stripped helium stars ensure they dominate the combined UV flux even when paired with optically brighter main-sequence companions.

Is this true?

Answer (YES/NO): NO